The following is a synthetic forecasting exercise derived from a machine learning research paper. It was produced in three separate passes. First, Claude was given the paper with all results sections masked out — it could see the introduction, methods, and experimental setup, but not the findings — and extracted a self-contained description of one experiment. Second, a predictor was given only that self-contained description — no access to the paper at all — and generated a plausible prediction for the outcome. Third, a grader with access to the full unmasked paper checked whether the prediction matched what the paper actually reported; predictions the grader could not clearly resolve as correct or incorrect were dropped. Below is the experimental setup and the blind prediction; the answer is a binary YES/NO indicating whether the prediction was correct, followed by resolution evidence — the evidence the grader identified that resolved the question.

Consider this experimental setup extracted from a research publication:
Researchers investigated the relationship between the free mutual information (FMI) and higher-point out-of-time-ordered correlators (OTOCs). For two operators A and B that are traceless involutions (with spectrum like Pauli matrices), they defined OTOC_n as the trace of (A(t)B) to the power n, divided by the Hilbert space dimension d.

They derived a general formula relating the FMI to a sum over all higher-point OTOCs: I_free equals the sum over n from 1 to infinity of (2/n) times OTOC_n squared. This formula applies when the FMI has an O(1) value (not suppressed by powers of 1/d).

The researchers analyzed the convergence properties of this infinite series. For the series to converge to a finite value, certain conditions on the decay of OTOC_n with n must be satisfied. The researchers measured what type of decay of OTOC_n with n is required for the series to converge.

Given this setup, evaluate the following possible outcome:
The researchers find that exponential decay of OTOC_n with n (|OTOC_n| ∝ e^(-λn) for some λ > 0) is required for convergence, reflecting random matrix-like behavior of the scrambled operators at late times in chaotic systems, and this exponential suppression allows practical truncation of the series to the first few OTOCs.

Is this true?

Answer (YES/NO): NO